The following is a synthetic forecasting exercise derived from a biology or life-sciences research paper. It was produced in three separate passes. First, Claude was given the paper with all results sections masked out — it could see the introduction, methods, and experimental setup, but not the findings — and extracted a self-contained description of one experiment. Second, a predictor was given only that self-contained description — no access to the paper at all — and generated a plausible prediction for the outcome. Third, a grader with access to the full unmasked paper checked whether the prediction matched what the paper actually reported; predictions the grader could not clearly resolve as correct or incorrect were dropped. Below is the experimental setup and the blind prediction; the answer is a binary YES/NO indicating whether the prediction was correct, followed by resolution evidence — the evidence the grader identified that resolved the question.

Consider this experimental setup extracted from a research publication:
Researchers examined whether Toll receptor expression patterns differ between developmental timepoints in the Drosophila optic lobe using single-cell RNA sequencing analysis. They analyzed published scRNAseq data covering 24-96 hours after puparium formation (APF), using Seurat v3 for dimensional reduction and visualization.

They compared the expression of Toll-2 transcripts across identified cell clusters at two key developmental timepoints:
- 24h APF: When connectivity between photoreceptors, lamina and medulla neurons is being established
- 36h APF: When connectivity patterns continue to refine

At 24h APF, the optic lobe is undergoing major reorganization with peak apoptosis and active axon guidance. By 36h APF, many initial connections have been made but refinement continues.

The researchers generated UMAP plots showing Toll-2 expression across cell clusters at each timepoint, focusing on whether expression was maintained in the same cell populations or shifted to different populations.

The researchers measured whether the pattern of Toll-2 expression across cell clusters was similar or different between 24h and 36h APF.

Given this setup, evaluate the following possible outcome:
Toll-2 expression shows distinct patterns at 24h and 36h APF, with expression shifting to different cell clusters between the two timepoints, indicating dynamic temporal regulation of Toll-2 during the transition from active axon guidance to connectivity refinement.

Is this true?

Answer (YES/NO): NO